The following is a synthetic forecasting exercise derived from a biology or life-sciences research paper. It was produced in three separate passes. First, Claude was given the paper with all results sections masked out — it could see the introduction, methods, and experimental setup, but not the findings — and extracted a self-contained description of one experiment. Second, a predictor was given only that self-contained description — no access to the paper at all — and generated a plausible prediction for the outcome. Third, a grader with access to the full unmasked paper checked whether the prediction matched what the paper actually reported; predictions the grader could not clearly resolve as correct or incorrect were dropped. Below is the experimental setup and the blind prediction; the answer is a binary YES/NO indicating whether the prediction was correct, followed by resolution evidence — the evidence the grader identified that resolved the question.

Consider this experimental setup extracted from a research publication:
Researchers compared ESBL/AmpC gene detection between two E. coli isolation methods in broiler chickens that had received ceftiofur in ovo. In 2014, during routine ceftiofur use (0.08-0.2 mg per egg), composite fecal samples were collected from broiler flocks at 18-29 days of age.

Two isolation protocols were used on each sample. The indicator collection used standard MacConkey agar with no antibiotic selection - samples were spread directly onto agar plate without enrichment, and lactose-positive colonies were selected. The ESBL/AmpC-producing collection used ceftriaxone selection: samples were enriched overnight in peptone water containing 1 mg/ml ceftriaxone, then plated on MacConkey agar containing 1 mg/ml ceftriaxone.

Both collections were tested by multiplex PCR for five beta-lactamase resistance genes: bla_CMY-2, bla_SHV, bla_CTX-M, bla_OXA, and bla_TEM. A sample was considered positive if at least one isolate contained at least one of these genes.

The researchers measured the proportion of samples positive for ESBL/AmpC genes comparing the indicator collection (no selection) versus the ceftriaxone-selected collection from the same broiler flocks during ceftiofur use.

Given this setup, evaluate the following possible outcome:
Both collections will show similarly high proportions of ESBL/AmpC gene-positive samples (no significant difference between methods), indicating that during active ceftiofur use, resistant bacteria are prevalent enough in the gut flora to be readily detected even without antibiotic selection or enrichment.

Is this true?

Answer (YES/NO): NO